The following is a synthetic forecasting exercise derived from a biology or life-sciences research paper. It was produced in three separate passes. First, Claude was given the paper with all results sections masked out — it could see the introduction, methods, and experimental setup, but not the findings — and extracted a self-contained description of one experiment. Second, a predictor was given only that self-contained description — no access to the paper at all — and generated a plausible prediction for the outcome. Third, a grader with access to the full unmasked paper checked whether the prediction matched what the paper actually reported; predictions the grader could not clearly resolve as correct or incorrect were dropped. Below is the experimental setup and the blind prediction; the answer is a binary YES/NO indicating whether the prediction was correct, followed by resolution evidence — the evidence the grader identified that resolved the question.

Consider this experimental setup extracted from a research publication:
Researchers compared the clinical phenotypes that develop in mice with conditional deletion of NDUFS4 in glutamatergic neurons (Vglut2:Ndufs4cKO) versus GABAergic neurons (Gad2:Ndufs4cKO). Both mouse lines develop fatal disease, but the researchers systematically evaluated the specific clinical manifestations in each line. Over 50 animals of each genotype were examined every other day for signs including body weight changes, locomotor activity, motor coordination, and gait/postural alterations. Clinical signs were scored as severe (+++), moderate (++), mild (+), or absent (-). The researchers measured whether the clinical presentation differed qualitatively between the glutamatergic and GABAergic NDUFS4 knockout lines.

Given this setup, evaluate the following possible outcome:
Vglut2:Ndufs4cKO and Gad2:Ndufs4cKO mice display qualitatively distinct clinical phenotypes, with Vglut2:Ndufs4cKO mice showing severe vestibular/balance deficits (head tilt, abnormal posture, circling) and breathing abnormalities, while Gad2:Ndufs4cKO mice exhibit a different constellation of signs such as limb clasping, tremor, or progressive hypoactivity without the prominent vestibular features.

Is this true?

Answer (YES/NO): NO